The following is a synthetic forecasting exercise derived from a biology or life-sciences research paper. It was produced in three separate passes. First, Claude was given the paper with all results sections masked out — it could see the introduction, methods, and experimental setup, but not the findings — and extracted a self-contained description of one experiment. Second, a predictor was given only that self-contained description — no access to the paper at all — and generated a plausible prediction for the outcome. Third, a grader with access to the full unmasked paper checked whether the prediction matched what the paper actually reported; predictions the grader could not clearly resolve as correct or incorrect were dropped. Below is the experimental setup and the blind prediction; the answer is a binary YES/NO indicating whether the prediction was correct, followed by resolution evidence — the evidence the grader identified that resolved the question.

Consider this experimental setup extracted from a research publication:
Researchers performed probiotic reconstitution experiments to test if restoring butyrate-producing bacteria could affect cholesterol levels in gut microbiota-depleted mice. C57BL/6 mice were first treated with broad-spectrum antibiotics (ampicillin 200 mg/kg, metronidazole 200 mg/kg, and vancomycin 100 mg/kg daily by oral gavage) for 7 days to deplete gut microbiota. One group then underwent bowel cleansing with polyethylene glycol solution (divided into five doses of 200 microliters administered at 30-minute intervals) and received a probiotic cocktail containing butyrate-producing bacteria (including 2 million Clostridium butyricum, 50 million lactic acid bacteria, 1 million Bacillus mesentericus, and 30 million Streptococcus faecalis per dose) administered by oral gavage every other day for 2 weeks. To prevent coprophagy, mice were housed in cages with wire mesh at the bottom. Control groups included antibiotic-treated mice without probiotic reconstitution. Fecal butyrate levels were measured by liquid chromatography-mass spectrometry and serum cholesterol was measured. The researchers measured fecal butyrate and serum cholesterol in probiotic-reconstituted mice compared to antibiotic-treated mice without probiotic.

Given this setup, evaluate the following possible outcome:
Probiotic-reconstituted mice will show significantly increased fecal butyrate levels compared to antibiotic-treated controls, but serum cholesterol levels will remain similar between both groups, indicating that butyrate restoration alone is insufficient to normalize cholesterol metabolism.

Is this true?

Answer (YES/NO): NO